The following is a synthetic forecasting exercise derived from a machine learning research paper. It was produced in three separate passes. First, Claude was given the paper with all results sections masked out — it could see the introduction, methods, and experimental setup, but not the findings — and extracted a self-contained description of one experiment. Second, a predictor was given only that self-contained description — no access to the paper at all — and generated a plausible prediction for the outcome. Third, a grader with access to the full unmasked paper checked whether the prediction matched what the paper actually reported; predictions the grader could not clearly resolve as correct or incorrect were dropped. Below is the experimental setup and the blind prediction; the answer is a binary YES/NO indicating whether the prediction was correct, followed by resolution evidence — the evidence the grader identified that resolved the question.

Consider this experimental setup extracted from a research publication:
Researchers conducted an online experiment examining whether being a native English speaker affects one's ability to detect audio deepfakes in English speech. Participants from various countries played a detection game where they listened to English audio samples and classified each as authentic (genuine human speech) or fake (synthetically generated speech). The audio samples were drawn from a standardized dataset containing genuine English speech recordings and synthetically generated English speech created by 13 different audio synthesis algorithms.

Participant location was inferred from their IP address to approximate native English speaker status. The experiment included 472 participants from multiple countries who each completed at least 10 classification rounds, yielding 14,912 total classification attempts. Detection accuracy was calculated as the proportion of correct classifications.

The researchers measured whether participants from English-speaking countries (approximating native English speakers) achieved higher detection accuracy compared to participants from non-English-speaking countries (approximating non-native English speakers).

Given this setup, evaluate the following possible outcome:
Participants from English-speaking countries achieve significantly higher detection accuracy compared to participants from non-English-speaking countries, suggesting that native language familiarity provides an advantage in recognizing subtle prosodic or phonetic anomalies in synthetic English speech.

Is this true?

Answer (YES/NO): YES